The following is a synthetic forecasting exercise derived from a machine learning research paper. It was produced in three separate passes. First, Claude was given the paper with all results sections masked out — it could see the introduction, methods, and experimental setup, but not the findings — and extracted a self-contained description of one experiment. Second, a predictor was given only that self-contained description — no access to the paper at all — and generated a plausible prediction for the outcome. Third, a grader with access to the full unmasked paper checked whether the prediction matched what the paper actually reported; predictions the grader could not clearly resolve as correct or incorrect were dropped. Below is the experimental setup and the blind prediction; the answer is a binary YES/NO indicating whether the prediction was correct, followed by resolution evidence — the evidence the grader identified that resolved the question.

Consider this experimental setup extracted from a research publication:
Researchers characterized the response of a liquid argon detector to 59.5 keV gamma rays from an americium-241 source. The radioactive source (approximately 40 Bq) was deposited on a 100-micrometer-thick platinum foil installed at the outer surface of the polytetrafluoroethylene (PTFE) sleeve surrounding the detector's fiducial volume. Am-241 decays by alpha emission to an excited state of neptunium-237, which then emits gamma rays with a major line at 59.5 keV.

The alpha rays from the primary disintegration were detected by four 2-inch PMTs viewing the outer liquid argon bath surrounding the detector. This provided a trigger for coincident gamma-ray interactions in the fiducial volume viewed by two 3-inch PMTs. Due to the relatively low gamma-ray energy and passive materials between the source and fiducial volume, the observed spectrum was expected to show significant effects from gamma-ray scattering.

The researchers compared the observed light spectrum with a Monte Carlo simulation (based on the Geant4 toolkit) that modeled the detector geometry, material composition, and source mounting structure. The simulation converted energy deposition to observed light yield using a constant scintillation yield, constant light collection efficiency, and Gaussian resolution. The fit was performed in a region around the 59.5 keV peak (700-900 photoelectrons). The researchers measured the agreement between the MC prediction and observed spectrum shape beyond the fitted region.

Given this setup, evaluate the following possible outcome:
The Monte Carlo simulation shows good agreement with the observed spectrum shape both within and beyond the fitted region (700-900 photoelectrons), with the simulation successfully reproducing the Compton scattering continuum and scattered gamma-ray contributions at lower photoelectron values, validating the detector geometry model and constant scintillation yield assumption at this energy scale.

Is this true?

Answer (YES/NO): YES